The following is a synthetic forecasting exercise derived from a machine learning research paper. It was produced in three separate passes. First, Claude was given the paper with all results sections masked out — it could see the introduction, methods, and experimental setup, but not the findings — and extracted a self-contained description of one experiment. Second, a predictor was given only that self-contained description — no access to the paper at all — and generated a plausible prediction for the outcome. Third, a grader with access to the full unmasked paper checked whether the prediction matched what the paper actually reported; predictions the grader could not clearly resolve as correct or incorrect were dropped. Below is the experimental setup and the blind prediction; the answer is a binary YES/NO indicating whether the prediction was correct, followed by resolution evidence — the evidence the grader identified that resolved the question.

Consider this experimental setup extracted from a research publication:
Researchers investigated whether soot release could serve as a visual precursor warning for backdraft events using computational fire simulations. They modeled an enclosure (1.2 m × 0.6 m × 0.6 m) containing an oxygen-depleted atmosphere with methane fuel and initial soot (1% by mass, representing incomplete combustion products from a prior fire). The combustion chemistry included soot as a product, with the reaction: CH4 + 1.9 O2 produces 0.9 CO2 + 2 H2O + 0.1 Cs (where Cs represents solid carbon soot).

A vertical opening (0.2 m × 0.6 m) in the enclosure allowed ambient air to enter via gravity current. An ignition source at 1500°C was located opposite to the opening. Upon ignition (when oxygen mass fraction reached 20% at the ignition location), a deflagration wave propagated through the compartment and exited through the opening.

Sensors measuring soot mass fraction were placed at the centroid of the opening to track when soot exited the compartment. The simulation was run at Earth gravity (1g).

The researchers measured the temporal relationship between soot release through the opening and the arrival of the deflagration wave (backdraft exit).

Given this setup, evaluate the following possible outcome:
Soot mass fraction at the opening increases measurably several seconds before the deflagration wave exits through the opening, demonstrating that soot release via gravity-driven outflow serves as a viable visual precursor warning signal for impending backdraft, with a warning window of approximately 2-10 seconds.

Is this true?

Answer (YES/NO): NO